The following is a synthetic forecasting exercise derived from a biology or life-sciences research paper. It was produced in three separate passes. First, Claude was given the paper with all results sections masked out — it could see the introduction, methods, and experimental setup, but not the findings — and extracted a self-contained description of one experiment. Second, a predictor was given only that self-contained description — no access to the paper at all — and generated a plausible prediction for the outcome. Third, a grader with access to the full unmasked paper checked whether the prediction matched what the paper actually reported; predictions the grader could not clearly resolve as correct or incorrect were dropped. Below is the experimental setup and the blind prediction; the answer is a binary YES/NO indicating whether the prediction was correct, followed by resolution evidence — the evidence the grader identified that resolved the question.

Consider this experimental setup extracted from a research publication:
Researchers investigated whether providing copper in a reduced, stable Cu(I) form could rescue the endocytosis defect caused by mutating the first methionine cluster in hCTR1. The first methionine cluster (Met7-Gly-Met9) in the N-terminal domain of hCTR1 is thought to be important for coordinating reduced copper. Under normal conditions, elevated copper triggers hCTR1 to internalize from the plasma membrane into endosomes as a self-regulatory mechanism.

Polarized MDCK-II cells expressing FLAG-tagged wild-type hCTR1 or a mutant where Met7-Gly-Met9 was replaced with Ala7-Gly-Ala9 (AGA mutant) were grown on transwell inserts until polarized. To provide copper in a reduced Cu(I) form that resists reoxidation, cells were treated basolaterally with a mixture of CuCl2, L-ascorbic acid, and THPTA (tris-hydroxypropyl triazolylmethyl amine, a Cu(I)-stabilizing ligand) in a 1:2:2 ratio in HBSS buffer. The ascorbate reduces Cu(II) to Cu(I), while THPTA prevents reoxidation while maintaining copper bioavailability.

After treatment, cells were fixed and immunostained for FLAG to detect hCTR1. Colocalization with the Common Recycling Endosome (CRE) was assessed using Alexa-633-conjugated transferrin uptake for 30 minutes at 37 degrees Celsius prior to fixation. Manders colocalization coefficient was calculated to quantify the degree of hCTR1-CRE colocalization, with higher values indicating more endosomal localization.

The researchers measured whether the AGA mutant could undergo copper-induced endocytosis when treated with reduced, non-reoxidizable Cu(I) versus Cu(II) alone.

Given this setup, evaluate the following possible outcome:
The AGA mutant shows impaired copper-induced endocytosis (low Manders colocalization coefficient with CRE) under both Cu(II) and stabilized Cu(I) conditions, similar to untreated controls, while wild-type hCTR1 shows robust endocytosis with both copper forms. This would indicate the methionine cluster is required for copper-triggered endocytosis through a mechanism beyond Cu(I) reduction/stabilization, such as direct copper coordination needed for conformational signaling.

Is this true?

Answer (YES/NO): NO